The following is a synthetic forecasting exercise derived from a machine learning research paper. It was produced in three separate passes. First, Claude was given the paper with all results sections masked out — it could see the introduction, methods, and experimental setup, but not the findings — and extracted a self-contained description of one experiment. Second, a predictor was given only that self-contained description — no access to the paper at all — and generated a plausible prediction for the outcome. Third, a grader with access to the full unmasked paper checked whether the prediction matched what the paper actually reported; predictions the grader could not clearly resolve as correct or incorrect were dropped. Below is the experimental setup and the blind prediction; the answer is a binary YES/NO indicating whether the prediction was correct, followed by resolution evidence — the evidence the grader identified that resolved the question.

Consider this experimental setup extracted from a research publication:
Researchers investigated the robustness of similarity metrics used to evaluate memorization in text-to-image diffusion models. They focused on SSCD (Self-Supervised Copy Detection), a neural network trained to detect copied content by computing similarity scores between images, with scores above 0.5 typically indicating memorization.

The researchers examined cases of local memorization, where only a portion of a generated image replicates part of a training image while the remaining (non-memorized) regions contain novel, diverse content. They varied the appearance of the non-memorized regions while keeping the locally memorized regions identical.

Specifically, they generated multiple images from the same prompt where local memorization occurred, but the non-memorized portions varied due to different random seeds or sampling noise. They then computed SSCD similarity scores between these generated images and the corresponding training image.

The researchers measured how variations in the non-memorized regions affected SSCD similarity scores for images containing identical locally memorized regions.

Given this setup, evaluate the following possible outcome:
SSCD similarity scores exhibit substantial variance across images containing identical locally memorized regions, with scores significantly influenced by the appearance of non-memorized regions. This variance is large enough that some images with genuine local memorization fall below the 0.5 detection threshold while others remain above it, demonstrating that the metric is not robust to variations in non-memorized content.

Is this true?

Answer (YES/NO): YES